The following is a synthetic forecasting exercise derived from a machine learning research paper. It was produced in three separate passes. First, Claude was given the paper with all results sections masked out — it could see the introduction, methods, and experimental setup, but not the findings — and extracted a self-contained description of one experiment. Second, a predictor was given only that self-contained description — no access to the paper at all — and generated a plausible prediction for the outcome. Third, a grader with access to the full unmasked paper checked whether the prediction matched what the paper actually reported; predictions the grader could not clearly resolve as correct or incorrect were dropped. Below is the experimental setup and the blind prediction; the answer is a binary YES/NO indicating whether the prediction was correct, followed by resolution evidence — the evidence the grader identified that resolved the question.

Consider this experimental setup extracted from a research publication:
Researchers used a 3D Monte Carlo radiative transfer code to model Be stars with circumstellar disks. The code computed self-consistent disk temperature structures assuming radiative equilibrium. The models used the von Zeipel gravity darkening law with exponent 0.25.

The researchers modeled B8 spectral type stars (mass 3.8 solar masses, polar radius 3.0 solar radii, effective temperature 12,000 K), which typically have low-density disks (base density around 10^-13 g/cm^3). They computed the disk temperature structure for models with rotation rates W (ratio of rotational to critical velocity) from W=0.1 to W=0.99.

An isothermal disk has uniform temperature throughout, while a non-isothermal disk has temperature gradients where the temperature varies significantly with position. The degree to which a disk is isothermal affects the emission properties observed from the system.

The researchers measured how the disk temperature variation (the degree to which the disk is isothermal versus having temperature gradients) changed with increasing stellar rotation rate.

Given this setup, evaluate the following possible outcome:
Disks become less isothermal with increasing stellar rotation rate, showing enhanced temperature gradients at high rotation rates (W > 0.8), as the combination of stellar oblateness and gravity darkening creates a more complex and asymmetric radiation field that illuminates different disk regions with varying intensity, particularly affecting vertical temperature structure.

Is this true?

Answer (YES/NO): YES